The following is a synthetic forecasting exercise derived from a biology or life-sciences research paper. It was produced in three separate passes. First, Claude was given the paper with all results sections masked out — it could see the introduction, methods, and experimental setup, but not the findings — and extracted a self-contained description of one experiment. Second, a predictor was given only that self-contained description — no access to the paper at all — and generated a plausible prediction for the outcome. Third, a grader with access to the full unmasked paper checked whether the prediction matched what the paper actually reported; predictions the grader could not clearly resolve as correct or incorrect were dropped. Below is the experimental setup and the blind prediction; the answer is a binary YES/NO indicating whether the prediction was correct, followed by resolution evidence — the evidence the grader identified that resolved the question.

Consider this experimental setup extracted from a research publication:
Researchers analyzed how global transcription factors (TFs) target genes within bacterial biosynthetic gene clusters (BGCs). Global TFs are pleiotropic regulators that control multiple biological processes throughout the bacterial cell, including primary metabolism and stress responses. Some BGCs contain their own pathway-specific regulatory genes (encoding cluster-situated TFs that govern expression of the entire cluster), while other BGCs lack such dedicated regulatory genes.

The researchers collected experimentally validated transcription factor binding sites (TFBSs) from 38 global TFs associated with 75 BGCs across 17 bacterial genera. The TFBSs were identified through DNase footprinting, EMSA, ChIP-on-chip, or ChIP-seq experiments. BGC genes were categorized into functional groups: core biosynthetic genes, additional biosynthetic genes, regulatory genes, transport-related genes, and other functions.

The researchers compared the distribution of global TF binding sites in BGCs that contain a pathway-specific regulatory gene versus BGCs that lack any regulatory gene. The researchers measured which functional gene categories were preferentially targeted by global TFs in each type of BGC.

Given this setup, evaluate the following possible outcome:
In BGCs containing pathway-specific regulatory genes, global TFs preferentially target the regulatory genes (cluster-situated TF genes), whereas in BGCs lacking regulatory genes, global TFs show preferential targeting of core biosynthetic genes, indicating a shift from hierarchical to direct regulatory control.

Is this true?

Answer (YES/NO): NO